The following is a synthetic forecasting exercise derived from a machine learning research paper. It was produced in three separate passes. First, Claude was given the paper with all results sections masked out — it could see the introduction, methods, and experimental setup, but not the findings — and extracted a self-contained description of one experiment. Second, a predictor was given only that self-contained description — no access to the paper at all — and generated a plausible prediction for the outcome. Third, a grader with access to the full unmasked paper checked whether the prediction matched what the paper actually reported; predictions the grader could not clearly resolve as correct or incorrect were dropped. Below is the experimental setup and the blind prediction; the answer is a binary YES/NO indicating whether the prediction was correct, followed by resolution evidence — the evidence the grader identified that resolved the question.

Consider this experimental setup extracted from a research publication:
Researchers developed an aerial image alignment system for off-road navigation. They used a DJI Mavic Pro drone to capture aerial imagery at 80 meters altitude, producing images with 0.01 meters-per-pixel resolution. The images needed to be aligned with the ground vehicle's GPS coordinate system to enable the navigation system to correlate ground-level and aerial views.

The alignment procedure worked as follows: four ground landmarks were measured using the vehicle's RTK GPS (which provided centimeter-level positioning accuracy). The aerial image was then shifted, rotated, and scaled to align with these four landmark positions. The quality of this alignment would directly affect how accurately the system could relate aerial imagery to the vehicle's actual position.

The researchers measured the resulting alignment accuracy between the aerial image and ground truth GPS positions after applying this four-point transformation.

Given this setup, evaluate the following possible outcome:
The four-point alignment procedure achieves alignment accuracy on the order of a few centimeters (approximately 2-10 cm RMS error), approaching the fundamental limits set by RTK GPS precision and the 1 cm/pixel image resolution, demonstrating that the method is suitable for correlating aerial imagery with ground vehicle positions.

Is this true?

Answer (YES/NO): NO